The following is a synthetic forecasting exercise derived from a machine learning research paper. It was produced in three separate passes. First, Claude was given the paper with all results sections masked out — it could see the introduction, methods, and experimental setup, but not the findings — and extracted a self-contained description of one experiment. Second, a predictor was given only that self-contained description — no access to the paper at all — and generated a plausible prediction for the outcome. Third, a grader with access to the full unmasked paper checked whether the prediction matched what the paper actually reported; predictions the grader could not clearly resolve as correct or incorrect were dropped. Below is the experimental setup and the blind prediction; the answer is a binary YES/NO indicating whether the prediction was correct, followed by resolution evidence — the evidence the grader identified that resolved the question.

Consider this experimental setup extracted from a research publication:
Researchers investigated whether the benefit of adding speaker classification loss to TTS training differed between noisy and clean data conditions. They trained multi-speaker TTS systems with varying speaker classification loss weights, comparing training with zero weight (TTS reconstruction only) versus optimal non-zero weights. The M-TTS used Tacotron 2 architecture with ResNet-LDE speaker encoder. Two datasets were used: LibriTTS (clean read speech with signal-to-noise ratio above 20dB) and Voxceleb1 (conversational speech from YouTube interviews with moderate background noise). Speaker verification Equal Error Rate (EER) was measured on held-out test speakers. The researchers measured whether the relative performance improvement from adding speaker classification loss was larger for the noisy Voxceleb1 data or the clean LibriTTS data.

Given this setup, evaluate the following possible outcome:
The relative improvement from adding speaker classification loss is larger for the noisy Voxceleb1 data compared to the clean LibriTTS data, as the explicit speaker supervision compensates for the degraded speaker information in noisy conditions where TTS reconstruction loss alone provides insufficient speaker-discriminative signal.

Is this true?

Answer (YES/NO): YES